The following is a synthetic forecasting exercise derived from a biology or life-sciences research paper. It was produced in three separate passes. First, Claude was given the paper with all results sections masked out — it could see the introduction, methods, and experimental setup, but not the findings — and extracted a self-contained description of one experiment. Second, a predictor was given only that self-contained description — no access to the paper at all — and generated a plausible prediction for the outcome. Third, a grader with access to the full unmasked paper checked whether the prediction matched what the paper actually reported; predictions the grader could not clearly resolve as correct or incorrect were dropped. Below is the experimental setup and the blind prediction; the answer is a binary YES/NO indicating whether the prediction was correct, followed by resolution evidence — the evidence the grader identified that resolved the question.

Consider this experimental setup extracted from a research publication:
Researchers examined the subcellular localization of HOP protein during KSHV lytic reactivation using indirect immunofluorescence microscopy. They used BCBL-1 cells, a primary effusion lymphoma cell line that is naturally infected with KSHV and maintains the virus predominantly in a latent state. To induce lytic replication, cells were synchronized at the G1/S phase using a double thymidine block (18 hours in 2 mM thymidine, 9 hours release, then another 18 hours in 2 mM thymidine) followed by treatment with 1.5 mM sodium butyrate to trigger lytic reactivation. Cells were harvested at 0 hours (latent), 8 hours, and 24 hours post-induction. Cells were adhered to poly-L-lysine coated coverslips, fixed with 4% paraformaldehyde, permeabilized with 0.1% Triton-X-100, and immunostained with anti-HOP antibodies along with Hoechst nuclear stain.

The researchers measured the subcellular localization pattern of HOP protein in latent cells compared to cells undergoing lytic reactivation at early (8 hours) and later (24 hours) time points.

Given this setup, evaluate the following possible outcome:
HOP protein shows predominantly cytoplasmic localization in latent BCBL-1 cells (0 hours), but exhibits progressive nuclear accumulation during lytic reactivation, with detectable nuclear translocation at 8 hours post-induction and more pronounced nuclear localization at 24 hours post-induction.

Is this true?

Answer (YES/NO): NO